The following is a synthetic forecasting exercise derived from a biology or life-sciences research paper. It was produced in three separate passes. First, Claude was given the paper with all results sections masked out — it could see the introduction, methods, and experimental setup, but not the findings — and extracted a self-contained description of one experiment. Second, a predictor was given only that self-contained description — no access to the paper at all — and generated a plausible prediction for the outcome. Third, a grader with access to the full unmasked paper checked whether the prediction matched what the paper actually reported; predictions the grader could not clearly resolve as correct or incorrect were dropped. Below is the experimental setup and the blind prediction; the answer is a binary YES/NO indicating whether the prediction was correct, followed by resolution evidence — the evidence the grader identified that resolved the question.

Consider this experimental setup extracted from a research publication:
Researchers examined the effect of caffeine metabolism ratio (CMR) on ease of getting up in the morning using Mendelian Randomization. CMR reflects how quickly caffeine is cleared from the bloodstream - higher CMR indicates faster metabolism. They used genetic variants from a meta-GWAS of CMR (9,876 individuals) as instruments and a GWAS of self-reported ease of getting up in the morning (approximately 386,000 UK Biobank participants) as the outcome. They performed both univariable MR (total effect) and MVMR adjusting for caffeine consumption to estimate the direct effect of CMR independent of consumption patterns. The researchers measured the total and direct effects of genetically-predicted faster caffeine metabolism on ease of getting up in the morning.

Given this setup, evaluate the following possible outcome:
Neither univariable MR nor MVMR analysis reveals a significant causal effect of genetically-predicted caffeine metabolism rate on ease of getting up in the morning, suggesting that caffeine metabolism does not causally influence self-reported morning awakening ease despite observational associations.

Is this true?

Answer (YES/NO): NO